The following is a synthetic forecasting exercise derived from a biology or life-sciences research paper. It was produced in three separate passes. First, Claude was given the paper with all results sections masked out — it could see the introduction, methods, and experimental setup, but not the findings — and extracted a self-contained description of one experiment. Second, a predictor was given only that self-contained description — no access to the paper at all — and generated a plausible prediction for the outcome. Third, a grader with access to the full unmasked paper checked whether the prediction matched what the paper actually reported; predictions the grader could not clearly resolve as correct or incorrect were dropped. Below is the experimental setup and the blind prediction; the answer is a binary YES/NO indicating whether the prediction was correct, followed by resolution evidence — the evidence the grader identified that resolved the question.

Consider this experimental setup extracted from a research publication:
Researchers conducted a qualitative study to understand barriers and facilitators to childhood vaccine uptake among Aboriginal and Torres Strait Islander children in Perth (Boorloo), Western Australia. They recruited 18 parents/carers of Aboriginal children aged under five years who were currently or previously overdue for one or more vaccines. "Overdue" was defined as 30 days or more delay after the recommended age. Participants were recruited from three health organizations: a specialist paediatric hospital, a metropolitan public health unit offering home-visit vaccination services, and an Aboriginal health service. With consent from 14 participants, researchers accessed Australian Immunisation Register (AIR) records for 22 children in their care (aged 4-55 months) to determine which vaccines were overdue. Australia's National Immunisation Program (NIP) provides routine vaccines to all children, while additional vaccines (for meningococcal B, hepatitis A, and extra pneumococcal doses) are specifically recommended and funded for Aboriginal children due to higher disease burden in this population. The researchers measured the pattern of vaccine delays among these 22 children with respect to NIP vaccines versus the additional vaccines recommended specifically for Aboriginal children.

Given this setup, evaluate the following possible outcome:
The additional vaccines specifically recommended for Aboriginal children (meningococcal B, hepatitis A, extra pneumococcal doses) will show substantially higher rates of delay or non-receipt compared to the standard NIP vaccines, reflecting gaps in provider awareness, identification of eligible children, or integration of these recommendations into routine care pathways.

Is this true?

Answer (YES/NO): YES